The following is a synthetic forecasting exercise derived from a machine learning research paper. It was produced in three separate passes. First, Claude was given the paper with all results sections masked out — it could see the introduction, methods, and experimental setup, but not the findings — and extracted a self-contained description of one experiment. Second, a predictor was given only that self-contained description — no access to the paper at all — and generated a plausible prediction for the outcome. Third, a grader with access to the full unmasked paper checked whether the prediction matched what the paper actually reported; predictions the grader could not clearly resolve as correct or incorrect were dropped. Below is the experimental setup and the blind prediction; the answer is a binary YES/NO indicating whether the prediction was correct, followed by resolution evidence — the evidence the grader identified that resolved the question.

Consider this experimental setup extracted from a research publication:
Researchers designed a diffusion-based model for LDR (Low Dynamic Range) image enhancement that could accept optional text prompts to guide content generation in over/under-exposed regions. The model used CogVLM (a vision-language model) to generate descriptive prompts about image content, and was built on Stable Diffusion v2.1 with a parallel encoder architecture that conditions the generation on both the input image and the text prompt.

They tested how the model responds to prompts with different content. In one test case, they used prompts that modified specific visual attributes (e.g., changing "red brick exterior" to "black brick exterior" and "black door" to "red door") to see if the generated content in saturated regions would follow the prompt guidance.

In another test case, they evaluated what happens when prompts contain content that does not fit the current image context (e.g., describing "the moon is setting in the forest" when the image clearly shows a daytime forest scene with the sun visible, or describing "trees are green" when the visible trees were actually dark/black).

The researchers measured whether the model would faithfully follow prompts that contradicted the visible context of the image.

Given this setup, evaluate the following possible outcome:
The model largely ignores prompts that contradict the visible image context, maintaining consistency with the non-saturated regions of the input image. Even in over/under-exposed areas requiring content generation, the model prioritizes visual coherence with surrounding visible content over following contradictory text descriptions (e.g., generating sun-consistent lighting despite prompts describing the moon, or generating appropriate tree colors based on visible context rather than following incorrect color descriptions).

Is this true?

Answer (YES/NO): YES